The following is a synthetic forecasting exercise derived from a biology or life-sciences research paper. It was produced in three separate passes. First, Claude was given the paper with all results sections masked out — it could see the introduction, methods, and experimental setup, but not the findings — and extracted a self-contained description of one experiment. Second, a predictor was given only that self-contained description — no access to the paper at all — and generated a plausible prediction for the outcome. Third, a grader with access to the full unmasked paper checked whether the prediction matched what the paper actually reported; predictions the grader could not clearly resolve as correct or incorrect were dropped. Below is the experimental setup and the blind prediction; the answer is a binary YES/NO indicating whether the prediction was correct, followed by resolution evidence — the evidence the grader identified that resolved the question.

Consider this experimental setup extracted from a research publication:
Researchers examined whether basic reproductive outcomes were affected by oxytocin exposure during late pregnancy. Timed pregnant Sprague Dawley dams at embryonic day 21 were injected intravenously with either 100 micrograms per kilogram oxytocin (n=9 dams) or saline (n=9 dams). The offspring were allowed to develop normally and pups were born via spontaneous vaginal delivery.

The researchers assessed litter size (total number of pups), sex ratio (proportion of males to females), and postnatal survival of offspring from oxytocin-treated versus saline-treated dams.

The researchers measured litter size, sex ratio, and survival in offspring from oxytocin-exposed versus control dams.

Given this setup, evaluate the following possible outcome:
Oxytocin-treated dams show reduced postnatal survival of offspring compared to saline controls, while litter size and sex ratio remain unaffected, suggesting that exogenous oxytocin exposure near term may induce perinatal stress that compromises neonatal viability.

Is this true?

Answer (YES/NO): NO